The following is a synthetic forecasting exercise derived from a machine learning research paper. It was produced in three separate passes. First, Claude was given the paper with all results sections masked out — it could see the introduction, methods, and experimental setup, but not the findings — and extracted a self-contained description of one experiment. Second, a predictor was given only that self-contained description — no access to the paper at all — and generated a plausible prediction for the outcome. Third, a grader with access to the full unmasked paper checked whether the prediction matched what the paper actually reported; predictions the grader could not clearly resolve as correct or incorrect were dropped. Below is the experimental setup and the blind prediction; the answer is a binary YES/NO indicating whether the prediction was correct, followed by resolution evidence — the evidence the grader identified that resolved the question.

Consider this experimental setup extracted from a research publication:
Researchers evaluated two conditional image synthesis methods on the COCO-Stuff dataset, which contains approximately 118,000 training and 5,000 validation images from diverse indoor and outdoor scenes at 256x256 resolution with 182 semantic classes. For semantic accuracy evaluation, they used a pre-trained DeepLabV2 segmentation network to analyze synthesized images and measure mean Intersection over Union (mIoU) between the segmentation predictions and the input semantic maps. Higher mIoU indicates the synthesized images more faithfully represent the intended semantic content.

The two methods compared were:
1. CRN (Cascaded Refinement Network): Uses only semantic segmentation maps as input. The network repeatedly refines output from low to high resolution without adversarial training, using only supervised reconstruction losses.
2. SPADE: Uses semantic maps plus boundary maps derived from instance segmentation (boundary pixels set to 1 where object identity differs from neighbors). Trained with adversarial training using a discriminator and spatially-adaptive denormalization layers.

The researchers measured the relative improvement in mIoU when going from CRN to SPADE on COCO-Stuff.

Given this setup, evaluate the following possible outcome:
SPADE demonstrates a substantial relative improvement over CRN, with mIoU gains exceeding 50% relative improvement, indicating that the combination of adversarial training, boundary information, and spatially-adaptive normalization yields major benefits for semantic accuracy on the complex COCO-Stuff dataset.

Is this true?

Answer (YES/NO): YES